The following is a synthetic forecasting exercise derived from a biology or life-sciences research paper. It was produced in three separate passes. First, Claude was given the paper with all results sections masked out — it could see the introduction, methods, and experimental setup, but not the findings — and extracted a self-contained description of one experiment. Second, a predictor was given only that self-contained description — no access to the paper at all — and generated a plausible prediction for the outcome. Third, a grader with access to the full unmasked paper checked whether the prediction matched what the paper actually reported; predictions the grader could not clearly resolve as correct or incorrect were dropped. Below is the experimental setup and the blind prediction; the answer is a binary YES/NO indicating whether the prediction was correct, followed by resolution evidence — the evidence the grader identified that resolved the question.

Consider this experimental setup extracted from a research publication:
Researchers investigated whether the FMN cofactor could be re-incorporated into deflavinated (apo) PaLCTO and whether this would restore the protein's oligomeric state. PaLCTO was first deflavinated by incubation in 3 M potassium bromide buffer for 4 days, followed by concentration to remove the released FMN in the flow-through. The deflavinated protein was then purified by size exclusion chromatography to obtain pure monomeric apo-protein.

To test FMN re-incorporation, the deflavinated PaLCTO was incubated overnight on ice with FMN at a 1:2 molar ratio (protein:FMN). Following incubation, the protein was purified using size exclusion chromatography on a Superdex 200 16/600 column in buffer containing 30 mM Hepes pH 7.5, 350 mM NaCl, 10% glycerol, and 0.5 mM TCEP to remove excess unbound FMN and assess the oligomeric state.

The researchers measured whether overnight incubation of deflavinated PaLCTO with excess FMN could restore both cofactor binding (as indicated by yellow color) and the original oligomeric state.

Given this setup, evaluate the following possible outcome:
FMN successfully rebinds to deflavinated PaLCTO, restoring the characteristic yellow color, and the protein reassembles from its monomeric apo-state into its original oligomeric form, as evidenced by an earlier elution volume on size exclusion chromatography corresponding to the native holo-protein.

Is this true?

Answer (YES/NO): YES